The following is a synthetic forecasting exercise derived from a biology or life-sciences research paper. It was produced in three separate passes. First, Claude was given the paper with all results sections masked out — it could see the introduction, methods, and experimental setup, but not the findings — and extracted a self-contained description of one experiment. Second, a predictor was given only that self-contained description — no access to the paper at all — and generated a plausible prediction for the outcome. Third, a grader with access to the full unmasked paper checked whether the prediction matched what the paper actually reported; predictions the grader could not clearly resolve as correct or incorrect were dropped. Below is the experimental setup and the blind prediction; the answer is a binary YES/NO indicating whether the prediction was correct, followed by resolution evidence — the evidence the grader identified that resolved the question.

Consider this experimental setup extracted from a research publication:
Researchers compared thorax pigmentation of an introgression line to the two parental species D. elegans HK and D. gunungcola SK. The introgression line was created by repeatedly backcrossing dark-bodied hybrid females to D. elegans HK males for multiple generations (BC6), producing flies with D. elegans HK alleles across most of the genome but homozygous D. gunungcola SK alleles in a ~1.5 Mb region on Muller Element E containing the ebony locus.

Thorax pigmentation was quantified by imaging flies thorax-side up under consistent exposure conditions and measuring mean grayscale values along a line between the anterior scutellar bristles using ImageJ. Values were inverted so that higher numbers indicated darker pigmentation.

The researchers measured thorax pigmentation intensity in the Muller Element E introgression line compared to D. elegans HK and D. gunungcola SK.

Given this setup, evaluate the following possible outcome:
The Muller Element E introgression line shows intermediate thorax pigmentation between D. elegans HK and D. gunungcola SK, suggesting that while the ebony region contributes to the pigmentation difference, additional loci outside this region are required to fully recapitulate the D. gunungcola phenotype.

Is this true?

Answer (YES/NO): NO